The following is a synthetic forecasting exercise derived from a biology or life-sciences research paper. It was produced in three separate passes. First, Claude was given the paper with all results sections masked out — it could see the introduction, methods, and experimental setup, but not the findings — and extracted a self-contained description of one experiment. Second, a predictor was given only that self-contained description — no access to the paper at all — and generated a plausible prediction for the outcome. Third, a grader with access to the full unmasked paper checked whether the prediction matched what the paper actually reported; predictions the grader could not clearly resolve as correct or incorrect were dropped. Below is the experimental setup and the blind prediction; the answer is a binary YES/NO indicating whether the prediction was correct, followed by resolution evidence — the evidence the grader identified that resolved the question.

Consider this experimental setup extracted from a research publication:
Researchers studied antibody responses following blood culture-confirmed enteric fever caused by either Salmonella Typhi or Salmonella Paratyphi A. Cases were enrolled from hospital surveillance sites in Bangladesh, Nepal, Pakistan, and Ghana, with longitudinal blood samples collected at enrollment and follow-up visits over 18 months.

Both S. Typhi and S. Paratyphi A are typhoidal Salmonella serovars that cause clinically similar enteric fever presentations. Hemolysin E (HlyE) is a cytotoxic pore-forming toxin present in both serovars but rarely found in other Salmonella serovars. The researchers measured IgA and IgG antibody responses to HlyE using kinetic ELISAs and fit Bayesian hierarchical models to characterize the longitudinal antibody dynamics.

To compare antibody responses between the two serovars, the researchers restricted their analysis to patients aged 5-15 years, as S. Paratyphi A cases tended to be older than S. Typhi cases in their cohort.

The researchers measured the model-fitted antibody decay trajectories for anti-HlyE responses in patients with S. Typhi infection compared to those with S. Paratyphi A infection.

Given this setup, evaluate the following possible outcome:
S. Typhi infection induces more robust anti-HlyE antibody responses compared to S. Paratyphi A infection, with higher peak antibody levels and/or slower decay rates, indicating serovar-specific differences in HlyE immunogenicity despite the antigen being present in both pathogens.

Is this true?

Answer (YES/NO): NO